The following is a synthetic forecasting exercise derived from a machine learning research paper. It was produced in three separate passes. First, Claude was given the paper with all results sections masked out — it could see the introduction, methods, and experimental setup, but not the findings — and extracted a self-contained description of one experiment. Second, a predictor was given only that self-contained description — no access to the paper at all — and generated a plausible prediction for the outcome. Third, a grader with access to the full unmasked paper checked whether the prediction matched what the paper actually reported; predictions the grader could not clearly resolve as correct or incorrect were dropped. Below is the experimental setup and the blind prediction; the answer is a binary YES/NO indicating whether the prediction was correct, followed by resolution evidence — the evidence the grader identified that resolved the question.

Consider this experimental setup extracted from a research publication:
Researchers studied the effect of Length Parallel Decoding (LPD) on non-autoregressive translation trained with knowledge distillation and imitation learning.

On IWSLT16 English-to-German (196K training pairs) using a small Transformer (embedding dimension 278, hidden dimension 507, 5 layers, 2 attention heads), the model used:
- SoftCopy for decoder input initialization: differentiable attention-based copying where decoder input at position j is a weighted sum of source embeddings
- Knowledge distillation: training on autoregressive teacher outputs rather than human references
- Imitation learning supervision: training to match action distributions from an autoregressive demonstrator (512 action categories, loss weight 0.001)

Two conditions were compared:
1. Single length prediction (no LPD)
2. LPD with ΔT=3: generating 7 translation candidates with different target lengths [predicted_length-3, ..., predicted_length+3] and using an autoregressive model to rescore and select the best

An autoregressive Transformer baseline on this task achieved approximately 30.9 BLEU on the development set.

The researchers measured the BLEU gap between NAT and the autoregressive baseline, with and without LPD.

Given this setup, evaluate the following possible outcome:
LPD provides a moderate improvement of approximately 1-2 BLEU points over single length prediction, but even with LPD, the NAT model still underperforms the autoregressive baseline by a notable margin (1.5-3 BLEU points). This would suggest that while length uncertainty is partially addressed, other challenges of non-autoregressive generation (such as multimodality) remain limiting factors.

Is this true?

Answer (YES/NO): NO